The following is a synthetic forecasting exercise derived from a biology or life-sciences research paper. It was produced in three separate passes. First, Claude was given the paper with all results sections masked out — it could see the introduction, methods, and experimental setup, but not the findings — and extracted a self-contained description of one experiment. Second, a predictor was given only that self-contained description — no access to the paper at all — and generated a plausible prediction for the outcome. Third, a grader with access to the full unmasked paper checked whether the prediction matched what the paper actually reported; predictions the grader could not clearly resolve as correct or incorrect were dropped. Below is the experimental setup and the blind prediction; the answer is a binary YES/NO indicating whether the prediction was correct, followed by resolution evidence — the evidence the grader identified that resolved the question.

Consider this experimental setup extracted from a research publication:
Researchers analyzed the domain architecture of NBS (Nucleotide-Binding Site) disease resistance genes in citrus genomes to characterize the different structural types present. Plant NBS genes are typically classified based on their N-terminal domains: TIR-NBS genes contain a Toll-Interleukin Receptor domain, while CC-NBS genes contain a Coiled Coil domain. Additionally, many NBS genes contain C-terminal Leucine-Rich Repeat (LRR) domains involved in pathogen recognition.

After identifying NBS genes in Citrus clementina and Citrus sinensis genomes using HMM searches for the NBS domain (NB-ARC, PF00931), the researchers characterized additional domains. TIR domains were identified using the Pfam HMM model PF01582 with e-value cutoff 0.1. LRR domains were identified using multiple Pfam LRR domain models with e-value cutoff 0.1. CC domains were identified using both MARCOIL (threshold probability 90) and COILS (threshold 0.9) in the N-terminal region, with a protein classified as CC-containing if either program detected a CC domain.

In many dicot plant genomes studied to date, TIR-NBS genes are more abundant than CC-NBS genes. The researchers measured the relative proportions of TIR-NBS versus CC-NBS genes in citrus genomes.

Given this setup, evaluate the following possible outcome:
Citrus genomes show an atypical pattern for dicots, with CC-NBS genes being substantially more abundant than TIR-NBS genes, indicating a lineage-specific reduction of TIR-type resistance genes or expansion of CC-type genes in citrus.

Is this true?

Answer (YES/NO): YES